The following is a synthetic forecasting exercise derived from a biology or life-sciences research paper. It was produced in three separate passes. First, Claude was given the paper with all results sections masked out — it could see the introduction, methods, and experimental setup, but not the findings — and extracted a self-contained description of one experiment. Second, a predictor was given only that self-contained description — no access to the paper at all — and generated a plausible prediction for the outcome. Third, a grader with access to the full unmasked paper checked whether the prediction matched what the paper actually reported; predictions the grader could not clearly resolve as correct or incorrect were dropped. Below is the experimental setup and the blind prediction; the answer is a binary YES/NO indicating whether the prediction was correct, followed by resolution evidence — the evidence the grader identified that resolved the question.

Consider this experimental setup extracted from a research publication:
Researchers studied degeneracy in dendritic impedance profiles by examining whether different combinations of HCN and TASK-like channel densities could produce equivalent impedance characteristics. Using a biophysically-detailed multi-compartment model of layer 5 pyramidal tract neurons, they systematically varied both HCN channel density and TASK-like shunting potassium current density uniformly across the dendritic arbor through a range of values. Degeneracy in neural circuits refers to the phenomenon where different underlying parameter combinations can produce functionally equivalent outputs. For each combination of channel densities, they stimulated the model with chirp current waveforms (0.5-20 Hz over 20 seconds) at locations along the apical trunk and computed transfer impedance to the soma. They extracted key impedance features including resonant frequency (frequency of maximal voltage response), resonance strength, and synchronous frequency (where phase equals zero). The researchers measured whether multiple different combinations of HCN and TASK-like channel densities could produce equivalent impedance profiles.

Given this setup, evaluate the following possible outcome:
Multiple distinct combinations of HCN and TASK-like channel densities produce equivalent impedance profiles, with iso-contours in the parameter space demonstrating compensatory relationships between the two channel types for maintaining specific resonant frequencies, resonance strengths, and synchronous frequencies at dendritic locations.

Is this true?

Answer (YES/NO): YES